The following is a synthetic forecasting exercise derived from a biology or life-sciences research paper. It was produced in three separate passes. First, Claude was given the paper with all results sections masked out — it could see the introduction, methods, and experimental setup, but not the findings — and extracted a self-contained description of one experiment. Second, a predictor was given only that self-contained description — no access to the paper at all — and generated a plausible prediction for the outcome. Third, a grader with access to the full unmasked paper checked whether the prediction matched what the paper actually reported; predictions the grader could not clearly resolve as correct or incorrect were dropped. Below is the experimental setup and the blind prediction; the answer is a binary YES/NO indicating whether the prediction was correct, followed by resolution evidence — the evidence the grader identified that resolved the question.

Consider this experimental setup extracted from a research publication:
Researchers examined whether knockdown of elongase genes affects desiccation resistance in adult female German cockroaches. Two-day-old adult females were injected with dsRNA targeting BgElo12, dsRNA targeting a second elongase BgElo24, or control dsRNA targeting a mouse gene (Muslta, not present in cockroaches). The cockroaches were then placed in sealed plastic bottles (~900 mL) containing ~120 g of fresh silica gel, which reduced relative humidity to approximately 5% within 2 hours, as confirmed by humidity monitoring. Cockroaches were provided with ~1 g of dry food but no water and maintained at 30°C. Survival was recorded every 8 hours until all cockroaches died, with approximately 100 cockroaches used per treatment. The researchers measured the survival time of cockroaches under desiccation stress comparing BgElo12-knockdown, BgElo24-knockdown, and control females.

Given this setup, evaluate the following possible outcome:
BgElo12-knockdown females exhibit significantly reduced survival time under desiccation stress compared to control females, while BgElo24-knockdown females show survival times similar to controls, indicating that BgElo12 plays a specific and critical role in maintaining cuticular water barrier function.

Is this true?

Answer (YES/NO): NO